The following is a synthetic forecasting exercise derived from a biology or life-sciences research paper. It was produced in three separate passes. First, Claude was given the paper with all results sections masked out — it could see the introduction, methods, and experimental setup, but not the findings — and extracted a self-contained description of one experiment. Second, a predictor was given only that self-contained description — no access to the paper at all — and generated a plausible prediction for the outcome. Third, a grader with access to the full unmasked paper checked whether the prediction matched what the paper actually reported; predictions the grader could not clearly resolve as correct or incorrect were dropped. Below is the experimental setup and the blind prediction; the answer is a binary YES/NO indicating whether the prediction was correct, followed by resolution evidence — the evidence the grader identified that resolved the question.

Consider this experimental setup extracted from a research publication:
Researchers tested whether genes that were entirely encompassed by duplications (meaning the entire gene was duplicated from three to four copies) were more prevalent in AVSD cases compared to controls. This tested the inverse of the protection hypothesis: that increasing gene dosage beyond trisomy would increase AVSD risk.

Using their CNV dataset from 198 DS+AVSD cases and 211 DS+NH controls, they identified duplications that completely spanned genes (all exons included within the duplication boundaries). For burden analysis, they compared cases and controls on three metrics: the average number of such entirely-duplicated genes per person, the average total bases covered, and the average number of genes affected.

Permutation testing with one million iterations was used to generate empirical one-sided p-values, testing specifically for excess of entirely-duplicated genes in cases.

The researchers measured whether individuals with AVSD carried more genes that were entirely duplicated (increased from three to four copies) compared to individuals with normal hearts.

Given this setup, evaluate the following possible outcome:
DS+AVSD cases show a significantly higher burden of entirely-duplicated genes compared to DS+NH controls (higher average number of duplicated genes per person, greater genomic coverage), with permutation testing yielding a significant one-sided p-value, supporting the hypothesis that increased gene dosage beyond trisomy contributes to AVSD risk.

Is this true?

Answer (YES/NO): NO